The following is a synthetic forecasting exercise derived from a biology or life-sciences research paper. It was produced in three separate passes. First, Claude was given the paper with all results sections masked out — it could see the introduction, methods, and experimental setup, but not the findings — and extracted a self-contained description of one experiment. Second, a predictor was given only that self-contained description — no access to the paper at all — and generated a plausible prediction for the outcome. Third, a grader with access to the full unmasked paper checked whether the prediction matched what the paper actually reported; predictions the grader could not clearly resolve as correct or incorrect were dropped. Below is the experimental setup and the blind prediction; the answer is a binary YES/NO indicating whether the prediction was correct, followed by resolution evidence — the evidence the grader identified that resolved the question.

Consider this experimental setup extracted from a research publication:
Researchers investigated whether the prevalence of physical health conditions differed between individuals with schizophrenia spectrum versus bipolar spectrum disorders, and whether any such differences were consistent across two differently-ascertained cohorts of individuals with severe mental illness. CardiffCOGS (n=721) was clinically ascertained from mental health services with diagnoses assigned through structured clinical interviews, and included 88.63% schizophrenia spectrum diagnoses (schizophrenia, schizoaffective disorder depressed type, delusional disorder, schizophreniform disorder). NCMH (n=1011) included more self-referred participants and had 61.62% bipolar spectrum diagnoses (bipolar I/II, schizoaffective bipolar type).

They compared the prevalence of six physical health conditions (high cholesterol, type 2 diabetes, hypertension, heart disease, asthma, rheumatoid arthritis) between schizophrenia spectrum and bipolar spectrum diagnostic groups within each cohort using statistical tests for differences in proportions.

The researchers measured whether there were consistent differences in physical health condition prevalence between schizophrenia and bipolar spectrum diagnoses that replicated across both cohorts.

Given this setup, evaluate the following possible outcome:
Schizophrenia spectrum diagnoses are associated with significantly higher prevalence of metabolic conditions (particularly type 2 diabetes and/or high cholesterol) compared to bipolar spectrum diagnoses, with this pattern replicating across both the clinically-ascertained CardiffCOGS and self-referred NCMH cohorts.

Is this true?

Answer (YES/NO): NO